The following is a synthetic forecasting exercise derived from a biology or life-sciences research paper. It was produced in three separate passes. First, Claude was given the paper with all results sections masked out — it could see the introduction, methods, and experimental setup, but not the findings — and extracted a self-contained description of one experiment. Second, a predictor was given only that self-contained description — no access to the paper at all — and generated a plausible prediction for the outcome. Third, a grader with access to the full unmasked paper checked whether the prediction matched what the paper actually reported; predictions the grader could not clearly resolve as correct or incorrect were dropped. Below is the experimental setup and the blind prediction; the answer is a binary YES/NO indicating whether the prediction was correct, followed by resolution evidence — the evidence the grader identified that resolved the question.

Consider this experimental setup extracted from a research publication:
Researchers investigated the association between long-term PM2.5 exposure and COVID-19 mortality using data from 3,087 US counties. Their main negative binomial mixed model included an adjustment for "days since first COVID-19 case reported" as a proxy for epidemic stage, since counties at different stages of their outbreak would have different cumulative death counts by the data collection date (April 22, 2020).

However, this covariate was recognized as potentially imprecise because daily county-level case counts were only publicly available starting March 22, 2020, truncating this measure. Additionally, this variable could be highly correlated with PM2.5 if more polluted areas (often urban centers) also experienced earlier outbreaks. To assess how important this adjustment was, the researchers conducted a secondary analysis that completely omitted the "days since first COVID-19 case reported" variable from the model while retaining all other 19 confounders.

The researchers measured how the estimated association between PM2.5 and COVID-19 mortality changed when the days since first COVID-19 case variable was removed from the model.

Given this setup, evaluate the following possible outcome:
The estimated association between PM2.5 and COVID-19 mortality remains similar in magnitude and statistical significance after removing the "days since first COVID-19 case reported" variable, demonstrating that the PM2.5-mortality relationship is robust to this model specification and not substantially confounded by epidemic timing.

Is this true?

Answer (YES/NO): YES